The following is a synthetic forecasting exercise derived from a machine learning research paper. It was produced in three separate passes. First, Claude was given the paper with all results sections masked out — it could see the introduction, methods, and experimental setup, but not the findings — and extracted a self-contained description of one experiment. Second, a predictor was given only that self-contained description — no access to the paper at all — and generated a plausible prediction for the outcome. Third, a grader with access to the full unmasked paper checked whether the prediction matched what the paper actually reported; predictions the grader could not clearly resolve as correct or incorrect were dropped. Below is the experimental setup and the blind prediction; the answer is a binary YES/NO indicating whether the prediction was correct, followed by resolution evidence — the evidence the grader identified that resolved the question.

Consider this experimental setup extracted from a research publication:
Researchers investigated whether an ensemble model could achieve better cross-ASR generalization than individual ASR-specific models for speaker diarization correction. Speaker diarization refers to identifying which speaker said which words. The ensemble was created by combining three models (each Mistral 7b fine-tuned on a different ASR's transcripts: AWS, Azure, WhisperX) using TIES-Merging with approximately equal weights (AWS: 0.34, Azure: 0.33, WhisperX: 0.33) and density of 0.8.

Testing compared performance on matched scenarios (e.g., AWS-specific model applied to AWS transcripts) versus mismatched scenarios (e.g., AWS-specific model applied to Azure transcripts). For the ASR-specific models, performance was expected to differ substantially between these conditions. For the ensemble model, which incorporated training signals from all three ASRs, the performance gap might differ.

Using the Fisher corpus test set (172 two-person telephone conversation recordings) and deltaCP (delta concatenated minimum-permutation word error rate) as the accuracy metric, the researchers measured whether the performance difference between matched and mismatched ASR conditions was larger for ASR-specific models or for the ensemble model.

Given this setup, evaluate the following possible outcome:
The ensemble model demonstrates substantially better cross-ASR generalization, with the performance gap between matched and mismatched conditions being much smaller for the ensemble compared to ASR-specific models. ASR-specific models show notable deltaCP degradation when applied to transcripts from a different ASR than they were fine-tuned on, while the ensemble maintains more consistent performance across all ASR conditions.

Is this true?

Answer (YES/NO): NO